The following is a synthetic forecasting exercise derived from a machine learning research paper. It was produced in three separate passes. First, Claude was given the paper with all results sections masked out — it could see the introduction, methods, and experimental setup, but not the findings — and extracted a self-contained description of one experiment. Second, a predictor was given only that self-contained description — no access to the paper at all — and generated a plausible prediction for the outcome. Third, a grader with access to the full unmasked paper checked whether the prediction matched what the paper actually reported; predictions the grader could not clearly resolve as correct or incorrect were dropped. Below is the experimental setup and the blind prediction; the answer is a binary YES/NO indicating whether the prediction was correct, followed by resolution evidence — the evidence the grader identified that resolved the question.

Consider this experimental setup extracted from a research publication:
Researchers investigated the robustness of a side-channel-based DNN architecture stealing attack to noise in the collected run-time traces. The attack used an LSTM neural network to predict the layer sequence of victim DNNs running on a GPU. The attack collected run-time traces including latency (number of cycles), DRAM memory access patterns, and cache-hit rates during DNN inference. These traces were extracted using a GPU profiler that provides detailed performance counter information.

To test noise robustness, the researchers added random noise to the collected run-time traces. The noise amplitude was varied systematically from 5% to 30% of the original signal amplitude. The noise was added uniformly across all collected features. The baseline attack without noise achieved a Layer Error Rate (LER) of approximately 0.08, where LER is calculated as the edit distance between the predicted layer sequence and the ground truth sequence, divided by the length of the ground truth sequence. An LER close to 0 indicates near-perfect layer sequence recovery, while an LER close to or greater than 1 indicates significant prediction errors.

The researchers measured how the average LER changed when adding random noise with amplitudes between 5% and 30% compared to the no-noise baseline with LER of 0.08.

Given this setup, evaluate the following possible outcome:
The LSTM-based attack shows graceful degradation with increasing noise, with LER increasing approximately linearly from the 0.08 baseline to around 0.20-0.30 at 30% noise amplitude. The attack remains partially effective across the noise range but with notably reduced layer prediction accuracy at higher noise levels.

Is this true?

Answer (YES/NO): NO